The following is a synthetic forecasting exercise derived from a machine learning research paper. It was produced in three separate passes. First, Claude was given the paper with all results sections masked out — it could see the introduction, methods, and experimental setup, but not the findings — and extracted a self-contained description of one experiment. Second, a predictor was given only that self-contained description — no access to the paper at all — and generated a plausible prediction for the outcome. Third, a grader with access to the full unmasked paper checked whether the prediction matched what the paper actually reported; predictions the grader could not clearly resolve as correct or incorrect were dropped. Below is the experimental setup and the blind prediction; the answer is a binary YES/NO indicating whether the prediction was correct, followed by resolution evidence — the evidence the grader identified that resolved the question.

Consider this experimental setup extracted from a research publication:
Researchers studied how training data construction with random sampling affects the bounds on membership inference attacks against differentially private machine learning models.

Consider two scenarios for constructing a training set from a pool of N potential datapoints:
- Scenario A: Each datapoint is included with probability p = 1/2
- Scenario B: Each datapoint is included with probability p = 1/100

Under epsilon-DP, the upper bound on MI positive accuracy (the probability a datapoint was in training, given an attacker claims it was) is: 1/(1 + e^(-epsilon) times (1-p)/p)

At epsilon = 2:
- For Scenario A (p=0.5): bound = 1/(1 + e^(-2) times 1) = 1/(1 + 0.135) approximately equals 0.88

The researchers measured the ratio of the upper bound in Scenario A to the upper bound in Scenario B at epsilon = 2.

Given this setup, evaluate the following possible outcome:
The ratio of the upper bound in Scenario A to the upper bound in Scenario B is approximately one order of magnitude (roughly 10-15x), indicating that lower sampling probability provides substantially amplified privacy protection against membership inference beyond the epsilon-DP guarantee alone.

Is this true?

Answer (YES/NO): YES